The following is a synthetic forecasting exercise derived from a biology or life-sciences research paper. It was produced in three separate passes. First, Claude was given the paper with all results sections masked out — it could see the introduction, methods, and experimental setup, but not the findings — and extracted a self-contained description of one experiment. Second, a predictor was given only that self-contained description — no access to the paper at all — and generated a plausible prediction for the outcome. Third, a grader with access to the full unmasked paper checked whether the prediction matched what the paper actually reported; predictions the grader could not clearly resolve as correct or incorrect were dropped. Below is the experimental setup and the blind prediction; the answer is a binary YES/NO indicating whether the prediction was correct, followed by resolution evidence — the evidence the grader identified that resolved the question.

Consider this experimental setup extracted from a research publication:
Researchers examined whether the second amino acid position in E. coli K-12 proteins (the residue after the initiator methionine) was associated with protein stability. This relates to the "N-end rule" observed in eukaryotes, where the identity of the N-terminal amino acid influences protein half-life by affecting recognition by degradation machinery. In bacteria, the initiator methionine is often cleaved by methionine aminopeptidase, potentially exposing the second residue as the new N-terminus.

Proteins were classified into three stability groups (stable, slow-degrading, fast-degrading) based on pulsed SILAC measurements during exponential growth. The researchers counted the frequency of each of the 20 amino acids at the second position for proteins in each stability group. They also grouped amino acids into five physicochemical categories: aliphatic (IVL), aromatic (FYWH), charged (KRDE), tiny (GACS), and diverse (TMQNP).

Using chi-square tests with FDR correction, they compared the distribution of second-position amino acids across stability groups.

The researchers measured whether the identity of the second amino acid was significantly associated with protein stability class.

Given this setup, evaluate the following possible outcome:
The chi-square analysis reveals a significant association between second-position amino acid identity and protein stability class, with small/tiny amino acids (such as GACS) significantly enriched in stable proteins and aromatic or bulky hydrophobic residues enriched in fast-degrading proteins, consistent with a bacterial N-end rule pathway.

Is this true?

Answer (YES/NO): NO